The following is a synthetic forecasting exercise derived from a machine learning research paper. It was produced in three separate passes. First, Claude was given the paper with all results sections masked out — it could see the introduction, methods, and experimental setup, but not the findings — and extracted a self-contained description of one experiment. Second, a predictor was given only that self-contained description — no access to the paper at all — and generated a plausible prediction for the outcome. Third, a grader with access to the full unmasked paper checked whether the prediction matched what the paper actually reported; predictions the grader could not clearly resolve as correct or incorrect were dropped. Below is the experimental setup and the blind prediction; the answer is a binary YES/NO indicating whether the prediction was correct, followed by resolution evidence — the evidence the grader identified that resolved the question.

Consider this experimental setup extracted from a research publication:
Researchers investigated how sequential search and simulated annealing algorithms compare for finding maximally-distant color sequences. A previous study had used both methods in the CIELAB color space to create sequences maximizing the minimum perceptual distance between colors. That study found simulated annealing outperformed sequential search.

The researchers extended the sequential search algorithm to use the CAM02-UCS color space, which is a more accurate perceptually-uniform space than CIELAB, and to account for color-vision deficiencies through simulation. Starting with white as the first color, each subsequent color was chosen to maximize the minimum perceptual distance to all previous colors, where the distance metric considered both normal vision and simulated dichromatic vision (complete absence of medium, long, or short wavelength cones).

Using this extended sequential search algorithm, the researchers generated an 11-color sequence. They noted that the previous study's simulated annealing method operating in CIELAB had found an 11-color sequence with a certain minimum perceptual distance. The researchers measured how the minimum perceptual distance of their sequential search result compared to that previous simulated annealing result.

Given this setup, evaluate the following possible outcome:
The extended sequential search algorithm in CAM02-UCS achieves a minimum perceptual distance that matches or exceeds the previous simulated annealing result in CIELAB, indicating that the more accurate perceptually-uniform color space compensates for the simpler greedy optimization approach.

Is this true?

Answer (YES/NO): NO